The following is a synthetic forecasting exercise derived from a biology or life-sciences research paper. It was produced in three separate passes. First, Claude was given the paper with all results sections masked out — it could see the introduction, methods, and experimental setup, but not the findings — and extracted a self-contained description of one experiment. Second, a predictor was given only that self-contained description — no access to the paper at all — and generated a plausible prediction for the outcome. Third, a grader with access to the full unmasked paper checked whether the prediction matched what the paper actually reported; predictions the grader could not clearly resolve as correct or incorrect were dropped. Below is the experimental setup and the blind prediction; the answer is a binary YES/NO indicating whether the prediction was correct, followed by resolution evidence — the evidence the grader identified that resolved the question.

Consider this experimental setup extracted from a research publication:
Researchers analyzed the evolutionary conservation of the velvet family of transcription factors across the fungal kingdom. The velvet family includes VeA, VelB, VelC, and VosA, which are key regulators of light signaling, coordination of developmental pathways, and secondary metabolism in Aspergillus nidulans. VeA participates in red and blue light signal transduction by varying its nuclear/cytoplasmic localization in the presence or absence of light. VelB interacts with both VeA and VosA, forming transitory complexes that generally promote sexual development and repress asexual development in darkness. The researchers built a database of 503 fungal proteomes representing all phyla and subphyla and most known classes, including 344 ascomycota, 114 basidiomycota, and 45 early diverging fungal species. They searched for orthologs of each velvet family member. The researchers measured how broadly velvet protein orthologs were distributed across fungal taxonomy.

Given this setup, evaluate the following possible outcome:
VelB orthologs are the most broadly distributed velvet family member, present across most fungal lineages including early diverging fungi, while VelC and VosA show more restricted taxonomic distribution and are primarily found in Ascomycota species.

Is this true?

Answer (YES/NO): NO